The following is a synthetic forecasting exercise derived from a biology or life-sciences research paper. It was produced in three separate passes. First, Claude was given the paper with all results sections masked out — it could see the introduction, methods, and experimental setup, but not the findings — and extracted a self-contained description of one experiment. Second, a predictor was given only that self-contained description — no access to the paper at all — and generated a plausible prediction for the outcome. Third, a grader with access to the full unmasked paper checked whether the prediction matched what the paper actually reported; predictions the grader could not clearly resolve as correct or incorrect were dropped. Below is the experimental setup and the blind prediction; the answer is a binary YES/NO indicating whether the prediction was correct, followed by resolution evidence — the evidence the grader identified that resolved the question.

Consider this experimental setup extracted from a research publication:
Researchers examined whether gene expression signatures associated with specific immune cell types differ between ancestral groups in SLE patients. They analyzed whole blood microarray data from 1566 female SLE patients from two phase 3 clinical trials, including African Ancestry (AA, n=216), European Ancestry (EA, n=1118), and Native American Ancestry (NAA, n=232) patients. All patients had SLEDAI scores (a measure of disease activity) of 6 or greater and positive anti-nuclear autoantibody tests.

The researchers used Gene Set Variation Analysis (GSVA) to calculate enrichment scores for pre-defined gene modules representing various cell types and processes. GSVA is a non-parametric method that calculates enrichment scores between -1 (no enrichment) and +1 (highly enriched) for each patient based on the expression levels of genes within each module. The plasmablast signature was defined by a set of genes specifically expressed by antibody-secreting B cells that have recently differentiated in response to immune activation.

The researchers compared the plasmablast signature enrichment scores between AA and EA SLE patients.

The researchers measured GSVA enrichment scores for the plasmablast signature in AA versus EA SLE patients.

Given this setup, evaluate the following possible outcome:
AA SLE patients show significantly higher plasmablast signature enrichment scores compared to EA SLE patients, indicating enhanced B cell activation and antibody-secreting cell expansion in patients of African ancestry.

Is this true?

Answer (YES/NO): YES